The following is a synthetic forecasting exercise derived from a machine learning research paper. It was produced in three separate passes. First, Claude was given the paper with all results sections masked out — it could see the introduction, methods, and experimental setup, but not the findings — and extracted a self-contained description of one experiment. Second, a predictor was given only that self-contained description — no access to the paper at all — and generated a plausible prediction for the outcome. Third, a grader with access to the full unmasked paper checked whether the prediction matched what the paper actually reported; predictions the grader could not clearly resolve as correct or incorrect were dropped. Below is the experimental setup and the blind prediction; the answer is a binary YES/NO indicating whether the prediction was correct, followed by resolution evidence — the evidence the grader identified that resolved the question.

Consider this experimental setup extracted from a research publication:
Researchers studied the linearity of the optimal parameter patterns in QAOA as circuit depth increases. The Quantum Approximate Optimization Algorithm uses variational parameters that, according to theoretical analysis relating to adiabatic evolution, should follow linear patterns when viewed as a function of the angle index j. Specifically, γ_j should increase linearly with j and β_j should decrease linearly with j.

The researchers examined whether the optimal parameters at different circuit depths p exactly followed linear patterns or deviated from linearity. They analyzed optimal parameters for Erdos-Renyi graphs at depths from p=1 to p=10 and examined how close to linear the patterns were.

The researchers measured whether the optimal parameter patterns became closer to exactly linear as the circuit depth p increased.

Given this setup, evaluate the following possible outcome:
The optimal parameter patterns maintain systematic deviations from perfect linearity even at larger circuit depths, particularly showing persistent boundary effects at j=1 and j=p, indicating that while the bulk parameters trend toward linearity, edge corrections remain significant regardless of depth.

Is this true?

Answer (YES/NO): NO